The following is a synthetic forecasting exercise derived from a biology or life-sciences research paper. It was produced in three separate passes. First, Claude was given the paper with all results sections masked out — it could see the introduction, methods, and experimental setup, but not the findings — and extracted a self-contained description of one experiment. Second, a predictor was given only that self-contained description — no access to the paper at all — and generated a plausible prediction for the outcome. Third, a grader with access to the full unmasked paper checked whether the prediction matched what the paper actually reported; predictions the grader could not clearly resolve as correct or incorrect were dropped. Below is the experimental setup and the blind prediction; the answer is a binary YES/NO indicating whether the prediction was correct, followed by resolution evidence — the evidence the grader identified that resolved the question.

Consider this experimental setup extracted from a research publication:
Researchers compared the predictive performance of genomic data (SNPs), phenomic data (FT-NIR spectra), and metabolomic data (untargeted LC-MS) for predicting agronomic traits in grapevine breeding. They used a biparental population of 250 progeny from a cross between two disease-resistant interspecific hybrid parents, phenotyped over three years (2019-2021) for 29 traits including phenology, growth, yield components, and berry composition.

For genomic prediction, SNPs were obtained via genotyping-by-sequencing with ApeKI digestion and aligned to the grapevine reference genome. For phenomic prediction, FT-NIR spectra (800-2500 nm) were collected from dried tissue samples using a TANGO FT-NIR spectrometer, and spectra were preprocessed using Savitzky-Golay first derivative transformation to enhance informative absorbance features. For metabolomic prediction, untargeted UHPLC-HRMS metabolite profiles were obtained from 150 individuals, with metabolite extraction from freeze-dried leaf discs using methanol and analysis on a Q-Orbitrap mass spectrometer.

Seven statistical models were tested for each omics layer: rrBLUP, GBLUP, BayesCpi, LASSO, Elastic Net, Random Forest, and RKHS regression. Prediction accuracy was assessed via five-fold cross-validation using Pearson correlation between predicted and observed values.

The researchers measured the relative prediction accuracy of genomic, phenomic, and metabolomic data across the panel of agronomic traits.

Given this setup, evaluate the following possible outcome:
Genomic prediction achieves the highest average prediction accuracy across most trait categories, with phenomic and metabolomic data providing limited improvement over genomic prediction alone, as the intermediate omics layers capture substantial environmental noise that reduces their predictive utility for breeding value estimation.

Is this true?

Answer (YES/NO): NO